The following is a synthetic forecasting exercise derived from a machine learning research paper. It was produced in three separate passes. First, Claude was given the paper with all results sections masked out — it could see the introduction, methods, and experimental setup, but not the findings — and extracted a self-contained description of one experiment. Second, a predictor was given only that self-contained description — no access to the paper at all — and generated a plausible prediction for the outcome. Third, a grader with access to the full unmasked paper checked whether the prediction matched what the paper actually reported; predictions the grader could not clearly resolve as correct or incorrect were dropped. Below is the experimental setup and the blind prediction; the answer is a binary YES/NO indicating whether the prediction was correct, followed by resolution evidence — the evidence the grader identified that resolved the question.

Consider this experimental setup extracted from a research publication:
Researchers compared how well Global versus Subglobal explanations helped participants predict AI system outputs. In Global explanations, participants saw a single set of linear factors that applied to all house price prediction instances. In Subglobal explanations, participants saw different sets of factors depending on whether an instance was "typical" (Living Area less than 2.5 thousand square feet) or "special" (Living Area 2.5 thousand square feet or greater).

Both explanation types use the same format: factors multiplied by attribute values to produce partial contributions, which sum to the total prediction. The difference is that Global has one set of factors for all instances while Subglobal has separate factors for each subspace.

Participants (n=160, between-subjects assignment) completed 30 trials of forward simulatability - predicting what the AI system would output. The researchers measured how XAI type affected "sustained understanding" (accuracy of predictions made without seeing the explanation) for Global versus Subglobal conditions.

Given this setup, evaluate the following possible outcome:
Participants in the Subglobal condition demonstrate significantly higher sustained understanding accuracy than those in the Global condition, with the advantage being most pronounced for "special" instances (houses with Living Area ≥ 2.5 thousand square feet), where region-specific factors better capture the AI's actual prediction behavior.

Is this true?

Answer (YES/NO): YES